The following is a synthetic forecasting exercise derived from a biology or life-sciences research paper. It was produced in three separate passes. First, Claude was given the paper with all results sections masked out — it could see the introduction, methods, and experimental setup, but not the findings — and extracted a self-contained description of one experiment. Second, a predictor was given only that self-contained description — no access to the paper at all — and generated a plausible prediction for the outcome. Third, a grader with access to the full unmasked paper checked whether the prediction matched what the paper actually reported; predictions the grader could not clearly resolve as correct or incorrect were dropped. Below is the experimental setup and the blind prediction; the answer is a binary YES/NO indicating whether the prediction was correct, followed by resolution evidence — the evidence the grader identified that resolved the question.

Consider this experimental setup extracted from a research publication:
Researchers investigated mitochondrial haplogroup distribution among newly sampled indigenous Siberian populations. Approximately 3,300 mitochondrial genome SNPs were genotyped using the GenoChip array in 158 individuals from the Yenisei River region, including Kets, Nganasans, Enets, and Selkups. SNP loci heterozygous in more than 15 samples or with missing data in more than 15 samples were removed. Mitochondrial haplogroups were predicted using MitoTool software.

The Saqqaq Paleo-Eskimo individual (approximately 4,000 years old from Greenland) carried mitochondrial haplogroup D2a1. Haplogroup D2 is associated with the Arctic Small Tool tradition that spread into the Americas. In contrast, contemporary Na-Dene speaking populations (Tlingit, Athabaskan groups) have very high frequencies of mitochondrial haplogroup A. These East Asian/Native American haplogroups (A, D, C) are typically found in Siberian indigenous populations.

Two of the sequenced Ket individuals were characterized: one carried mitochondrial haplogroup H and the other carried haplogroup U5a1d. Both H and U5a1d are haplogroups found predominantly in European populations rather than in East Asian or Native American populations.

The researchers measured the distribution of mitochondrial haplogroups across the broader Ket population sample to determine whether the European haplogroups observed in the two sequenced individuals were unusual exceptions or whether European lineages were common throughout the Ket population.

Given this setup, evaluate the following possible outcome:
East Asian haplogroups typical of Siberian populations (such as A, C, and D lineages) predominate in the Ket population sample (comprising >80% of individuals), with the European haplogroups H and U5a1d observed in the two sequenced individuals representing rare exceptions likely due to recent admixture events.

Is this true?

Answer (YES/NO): NO